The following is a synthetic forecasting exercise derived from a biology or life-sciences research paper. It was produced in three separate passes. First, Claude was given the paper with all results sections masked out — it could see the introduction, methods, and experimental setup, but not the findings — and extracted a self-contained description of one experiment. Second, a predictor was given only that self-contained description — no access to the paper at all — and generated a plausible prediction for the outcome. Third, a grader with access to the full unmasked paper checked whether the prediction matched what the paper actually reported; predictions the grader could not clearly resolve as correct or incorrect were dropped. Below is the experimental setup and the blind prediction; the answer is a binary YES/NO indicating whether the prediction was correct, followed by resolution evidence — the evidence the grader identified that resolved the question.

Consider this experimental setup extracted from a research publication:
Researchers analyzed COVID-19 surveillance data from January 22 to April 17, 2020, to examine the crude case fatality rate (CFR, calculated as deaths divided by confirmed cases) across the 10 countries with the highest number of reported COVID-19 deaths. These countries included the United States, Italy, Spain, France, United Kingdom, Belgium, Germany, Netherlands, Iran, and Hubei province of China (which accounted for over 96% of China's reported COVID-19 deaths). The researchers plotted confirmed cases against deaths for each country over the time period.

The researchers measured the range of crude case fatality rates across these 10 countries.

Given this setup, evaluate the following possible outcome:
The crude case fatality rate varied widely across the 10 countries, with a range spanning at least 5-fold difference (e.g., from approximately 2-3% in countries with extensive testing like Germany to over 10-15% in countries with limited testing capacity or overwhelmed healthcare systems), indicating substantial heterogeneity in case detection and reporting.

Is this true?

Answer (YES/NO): NO